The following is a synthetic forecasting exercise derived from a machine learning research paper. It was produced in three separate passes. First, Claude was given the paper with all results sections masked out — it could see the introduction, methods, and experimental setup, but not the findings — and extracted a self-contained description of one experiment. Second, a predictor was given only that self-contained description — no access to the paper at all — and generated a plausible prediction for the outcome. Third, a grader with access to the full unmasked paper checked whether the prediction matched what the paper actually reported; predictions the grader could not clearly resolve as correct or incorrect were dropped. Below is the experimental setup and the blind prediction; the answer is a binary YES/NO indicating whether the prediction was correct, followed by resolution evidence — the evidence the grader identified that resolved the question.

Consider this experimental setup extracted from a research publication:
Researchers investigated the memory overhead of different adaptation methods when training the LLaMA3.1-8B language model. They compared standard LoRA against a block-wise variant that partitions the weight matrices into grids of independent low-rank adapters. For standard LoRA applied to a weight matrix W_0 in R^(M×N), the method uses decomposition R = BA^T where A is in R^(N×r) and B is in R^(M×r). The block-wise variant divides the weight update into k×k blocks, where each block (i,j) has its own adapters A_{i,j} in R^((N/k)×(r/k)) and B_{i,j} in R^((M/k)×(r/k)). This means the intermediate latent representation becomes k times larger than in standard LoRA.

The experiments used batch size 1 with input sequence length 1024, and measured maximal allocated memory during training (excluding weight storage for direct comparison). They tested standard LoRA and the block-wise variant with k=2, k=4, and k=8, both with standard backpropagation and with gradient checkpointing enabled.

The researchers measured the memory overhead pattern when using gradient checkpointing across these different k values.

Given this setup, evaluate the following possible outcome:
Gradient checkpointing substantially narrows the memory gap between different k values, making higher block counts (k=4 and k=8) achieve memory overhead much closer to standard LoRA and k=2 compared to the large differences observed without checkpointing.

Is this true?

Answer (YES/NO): YES